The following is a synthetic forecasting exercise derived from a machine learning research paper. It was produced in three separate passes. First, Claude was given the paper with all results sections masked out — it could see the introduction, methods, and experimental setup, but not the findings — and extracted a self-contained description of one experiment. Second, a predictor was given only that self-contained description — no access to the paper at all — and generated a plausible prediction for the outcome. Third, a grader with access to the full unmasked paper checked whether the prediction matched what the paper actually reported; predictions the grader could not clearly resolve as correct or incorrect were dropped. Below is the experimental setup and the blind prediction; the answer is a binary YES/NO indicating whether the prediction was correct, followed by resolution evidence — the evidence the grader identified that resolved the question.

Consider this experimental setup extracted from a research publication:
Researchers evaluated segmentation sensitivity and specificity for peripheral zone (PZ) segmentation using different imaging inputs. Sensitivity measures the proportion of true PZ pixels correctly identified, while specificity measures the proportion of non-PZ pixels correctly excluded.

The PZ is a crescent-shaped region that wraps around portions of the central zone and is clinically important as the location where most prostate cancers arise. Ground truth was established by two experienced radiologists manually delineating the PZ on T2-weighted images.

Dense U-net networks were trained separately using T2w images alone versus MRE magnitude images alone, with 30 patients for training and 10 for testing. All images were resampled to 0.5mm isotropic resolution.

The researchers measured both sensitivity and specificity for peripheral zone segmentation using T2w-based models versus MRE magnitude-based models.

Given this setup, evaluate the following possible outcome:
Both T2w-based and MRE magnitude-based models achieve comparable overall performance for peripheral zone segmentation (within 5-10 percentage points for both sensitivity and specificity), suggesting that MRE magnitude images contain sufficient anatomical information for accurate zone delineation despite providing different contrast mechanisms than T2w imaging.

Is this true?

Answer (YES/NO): YES